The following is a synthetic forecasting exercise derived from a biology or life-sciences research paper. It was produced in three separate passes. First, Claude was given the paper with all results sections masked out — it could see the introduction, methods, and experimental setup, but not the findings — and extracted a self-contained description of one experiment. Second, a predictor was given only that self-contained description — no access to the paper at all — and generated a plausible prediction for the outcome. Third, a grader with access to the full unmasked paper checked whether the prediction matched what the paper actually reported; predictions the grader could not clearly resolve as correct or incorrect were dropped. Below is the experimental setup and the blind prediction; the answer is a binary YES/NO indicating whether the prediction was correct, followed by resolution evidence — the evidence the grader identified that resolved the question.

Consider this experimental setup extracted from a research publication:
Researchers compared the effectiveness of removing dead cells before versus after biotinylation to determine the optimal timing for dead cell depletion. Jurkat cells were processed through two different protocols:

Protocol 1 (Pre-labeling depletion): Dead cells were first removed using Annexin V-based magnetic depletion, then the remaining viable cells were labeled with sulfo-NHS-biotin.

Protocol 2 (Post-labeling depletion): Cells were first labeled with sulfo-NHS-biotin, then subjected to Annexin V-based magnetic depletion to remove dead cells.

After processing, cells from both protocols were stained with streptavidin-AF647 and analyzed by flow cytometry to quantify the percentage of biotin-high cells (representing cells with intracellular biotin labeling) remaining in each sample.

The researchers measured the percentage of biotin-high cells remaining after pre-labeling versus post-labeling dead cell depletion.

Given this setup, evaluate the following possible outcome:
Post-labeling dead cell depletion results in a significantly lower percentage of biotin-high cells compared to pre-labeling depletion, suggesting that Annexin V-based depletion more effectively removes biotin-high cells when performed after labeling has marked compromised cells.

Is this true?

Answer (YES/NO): YES